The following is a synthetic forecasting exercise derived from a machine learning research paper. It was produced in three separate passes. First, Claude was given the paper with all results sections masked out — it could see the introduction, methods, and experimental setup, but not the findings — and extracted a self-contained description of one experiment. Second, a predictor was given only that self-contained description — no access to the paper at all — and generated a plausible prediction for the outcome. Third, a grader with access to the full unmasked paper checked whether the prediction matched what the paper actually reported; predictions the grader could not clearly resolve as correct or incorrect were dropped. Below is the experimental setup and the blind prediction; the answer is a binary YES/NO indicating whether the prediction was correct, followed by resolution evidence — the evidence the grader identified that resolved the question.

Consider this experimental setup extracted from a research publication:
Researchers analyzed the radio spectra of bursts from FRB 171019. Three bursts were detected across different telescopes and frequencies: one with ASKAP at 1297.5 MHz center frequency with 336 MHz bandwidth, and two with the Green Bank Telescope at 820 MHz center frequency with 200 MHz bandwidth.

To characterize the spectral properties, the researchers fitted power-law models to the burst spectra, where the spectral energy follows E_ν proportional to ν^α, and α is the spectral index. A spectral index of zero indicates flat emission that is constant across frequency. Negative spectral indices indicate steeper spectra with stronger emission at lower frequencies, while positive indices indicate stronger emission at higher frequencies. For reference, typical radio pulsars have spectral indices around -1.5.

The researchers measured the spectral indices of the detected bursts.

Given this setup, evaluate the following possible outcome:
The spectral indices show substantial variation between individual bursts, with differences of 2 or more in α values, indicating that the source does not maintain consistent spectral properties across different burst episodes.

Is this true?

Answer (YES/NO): YES